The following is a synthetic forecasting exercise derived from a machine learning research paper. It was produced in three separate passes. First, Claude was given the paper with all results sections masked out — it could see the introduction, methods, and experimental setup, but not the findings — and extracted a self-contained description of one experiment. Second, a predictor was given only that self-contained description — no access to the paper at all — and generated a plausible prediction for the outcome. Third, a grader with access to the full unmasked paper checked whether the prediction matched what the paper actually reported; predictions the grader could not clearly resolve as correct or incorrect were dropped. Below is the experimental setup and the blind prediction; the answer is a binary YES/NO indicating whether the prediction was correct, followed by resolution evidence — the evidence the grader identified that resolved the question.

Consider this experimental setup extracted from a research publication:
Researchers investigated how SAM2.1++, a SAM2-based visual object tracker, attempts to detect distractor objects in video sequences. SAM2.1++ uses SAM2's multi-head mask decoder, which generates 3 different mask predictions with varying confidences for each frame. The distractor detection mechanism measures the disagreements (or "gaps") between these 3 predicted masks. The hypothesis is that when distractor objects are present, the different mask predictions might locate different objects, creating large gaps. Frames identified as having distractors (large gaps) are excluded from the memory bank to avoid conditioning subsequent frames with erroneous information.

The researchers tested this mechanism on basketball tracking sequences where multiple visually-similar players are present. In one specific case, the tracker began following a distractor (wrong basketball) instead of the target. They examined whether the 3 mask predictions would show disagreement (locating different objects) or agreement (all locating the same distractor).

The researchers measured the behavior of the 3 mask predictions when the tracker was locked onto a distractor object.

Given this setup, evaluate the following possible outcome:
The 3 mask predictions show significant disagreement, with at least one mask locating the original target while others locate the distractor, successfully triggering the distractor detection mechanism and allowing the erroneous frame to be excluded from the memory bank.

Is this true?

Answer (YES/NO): NO